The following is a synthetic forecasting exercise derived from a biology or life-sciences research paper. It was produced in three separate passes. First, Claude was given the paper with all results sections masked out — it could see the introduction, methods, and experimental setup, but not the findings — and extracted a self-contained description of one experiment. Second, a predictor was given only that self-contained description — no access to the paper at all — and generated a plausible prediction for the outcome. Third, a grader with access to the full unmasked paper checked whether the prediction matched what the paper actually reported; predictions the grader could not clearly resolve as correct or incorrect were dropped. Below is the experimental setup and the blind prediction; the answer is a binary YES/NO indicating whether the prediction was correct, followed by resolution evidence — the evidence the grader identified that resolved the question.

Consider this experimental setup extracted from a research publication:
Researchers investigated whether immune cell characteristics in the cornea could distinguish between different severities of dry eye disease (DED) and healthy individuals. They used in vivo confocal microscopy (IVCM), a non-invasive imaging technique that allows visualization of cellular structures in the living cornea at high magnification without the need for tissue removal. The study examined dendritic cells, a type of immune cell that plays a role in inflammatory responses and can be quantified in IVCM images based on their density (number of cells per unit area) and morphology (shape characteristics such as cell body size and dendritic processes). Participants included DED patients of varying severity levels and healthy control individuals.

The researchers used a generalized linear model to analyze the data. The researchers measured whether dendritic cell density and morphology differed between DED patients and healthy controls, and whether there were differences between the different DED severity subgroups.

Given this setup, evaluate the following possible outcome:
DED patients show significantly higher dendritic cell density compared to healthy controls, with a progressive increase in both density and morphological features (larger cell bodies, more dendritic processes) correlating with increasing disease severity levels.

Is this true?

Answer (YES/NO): NO